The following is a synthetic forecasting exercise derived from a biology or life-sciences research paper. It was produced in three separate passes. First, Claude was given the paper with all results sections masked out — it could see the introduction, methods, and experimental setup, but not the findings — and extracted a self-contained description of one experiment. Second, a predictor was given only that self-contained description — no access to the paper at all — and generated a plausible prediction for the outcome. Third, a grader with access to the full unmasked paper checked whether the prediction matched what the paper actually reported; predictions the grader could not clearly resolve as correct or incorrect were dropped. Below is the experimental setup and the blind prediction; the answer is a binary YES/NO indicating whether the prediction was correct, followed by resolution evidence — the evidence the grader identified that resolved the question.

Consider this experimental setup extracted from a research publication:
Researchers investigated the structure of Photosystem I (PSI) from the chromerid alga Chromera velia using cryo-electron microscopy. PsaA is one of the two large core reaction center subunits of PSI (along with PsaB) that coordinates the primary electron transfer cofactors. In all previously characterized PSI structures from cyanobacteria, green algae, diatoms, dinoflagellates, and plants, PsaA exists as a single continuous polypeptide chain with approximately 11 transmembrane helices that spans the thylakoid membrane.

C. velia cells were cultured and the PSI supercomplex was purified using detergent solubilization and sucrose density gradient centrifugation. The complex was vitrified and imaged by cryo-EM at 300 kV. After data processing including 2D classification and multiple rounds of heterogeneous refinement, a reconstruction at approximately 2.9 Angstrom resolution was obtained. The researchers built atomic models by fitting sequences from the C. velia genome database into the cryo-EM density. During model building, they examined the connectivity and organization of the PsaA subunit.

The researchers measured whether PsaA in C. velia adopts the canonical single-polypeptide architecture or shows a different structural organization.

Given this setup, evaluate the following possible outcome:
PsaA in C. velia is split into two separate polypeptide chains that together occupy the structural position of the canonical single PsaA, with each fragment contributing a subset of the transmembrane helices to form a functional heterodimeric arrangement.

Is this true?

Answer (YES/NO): YES